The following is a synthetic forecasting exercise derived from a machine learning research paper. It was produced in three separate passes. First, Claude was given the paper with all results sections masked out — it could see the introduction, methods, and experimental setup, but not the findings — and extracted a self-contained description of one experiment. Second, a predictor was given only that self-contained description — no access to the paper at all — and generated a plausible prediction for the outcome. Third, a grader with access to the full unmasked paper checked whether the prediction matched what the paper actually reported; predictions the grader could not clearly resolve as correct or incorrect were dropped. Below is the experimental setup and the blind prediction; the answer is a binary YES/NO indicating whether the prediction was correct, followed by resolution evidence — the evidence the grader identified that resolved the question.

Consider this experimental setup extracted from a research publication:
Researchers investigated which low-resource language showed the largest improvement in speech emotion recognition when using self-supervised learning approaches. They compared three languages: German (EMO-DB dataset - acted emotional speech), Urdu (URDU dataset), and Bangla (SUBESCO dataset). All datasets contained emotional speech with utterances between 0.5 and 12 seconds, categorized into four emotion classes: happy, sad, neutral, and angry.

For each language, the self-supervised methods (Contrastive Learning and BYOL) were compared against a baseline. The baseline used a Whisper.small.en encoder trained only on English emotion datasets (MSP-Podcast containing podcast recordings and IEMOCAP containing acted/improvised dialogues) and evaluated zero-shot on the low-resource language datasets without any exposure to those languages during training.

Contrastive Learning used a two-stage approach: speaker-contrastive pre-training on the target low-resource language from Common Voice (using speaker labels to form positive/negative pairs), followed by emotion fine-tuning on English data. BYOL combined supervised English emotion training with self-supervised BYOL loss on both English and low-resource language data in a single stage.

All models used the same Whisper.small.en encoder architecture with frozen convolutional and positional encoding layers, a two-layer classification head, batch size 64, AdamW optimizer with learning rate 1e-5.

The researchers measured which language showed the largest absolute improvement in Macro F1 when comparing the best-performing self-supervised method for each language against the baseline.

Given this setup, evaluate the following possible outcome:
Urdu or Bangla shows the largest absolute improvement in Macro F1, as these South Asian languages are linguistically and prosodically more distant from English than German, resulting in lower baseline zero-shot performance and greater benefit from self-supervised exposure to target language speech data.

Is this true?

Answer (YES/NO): NO